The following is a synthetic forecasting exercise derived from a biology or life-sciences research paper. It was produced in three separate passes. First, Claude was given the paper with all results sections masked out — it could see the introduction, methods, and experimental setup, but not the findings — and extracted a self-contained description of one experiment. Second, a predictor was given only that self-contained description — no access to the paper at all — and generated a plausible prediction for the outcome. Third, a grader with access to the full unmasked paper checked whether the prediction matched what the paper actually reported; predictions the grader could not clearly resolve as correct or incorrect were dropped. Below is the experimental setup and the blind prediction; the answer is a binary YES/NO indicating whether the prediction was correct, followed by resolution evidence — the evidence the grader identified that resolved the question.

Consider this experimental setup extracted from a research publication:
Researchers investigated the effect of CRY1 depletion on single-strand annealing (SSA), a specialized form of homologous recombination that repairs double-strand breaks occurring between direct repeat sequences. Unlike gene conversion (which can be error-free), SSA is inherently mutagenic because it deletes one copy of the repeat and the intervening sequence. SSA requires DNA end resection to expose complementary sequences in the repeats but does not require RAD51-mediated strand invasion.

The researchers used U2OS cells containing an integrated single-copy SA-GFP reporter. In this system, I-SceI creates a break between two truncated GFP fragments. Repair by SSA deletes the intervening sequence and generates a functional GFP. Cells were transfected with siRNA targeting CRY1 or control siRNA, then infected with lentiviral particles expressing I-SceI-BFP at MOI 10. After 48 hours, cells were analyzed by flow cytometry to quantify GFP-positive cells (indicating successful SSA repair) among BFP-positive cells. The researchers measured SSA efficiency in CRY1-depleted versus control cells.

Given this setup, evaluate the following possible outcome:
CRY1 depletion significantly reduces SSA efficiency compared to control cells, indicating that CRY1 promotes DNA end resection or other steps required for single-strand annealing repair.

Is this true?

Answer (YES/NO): NO